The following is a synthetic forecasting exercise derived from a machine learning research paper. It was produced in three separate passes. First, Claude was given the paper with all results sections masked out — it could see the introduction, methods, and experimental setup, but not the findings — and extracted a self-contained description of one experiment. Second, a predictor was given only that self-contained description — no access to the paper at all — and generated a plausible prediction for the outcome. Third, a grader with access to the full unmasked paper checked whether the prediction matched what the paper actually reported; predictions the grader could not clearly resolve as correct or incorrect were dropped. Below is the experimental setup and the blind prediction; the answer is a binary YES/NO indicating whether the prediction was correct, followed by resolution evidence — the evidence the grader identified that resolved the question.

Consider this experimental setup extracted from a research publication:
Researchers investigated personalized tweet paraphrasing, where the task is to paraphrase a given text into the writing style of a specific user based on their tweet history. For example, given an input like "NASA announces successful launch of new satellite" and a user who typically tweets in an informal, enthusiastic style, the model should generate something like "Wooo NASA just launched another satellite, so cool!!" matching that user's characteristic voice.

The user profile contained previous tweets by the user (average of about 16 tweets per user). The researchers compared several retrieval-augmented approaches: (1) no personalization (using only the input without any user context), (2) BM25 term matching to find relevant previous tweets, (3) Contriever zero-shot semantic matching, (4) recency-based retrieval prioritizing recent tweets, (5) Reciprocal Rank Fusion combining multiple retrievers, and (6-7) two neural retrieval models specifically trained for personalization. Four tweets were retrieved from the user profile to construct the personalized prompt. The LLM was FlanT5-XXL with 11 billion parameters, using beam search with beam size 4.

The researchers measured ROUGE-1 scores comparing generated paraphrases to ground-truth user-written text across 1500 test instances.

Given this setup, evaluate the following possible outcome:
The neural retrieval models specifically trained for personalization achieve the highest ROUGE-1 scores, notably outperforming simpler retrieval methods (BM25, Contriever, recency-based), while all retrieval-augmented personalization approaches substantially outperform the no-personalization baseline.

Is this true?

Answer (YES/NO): NO